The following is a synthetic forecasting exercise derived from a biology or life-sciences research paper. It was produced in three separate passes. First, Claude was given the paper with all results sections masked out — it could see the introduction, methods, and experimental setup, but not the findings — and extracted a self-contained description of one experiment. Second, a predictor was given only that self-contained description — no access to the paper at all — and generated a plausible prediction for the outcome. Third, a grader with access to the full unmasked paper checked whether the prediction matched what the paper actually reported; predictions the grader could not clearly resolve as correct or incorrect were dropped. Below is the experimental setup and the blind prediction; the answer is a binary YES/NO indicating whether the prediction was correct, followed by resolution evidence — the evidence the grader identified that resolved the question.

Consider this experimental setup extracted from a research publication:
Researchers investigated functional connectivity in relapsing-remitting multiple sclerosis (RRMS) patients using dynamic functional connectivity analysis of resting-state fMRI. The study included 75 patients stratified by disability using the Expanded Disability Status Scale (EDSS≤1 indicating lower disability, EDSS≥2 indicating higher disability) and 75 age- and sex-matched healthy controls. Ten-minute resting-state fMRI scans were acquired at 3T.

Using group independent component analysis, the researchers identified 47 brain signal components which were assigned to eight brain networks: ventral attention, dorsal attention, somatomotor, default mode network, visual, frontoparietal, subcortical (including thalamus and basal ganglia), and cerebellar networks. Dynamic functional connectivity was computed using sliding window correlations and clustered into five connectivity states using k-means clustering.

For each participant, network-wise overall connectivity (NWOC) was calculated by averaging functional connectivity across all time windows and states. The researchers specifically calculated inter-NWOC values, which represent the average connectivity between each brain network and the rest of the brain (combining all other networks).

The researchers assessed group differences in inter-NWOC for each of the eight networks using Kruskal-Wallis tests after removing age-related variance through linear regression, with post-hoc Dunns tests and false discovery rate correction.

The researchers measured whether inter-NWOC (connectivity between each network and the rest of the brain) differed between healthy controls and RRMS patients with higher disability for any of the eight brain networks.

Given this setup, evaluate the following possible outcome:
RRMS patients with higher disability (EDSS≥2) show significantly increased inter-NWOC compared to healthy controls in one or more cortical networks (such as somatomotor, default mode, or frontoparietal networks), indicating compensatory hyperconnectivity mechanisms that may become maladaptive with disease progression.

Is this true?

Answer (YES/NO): NO